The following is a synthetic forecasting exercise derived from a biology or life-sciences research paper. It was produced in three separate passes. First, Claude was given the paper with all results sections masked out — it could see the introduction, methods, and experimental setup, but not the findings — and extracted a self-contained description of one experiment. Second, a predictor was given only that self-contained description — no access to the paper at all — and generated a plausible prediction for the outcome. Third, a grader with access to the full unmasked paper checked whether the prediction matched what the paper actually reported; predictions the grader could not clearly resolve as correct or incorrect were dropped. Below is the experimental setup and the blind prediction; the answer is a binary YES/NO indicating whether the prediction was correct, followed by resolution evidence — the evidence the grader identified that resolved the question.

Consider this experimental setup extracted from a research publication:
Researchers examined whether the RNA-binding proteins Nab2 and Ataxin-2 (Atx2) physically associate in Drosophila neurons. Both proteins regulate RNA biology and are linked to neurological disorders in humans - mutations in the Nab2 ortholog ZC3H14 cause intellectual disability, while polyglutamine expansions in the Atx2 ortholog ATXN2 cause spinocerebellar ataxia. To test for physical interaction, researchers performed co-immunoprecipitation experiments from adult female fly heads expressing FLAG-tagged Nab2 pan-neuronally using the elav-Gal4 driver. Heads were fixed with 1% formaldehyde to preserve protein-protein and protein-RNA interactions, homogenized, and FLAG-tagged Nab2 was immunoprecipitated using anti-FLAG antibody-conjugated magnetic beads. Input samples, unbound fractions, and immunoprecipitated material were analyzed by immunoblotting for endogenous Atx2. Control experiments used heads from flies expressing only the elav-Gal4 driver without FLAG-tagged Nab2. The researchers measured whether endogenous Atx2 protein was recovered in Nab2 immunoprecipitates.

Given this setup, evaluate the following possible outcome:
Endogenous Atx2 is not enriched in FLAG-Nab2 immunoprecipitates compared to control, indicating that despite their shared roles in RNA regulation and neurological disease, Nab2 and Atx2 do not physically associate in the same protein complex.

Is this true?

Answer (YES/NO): NO